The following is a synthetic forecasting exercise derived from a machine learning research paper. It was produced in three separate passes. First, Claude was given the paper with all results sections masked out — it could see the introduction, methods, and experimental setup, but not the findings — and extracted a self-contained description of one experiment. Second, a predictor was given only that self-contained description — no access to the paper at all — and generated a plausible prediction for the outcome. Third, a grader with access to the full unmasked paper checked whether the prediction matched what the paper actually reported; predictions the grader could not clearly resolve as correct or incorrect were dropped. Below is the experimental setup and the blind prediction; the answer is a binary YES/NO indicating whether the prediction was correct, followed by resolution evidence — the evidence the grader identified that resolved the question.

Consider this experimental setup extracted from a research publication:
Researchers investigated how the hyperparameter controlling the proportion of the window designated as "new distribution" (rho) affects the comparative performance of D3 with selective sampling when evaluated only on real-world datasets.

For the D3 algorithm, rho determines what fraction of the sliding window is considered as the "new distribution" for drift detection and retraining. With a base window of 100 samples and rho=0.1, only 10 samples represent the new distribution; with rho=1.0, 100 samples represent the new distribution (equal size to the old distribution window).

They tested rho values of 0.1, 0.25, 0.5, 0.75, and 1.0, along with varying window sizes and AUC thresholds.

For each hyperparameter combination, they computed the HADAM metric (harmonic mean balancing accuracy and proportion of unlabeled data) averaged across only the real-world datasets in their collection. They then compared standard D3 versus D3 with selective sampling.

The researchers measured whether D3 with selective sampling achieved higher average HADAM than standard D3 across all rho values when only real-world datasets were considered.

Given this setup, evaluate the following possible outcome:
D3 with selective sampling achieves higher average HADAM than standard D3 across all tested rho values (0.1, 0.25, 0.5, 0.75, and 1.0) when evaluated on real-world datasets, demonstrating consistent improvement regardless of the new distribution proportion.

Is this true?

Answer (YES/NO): YES